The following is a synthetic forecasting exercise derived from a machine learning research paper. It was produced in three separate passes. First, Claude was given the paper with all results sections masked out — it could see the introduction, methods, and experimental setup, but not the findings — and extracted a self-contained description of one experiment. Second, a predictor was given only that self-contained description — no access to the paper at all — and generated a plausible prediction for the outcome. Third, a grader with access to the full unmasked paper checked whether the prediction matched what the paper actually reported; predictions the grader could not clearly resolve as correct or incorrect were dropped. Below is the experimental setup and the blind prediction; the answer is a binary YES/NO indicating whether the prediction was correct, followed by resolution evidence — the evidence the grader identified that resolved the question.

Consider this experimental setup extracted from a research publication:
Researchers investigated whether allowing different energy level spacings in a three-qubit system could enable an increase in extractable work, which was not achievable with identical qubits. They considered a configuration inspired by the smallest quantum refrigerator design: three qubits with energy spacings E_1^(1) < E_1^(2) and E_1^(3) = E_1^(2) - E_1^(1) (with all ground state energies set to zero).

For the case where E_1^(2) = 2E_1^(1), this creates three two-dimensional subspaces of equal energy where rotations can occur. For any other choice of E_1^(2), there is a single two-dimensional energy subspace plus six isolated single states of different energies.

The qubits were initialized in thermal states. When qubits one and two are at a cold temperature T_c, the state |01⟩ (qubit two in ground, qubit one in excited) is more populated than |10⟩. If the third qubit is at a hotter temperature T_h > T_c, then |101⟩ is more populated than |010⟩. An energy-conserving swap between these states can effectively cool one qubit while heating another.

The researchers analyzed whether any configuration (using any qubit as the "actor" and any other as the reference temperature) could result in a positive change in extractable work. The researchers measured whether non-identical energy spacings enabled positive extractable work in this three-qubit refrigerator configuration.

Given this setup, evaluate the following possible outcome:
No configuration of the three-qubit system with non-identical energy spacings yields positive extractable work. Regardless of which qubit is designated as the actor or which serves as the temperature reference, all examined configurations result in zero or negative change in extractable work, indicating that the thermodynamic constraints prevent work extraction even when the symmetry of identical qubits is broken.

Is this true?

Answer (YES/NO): YES